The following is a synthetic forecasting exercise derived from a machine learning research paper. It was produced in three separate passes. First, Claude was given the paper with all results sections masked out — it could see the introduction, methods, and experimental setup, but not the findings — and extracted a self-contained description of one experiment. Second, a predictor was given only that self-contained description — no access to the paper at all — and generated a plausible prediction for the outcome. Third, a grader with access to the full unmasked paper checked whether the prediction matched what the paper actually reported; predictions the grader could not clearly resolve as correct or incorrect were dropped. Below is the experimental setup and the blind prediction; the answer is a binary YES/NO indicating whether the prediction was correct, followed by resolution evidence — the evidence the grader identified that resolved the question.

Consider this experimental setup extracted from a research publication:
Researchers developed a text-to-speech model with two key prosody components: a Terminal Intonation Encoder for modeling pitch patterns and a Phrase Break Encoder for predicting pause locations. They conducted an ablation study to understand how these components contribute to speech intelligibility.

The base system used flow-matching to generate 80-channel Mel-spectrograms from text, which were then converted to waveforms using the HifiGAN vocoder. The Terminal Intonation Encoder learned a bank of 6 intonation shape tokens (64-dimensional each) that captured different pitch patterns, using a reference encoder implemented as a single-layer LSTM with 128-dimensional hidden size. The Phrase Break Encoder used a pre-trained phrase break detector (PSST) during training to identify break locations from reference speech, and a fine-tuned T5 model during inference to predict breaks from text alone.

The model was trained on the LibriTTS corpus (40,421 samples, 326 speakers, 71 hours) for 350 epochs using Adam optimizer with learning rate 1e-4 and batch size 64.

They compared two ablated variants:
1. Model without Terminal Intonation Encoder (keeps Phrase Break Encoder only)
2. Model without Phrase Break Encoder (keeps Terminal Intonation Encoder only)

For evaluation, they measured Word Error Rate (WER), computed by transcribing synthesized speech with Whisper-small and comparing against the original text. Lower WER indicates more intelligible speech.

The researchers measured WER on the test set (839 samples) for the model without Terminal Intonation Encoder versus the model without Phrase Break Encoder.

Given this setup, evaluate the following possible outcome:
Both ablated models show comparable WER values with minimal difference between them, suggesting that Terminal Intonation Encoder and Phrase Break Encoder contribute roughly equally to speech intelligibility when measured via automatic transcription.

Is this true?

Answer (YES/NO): YES